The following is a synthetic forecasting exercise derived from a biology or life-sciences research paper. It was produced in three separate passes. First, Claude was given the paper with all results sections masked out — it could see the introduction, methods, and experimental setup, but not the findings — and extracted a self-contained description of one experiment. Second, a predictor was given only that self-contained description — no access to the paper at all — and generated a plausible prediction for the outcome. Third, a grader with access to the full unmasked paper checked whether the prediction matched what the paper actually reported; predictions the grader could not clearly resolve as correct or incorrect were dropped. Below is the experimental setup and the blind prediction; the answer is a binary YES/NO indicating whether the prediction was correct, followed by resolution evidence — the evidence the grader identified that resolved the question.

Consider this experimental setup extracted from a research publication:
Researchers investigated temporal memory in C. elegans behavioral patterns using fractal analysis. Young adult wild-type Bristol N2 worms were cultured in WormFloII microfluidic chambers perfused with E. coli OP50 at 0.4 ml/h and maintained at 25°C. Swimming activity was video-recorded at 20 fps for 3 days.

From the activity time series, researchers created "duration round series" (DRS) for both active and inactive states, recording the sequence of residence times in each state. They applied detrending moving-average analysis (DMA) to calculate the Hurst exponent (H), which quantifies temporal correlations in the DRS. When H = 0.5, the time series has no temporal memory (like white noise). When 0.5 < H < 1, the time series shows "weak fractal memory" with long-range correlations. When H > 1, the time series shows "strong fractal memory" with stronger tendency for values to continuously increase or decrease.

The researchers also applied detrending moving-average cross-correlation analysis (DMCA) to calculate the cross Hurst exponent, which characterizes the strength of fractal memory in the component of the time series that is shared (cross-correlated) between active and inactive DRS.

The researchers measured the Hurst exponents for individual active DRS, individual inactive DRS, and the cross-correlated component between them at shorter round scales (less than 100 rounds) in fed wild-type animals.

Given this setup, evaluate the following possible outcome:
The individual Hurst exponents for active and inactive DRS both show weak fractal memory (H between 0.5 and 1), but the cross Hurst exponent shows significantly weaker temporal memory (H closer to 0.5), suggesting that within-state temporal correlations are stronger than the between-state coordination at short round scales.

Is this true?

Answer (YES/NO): NO